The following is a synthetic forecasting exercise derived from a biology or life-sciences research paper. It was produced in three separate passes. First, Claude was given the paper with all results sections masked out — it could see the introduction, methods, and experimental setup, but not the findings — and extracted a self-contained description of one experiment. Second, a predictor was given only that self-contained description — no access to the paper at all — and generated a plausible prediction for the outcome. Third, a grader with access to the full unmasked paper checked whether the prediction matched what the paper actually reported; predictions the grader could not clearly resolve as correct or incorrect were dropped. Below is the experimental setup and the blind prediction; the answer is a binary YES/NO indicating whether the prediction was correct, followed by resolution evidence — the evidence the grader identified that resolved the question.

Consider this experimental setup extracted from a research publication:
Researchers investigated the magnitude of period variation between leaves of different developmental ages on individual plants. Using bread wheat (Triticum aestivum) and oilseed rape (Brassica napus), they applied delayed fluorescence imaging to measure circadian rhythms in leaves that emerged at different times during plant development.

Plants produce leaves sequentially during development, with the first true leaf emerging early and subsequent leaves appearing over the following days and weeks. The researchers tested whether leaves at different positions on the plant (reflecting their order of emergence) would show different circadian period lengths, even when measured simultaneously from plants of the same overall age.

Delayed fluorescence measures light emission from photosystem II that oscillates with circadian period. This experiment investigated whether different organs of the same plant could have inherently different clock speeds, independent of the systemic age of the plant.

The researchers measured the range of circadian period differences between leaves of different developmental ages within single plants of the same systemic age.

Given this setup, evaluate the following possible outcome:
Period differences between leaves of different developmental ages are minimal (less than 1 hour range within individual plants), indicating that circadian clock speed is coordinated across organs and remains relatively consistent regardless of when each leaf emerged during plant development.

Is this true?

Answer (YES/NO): NO